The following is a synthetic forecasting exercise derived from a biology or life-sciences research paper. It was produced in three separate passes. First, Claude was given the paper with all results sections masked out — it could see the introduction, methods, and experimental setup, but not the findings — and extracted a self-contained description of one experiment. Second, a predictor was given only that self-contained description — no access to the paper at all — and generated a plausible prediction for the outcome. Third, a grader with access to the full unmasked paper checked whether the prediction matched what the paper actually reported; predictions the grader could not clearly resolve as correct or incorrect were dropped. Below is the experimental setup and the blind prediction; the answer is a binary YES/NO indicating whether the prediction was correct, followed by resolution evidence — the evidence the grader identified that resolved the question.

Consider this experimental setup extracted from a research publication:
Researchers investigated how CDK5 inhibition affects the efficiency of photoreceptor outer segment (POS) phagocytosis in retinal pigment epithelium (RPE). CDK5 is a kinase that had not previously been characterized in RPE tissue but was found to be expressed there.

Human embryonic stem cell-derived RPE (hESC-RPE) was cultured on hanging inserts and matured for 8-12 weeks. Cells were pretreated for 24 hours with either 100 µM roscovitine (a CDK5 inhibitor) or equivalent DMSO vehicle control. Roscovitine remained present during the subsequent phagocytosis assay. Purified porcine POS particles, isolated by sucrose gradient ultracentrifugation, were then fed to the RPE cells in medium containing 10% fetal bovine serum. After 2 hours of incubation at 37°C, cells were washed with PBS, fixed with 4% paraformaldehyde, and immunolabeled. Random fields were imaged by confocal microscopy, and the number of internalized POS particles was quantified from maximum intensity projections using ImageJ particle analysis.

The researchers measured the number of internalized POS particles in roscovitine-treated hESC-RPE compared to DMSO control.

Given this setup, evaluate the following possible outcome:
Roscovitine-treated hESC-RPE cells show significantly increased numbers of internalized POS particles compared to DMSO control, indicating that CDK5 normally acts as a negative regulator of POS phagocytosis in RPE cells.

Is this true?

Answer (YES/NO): NO